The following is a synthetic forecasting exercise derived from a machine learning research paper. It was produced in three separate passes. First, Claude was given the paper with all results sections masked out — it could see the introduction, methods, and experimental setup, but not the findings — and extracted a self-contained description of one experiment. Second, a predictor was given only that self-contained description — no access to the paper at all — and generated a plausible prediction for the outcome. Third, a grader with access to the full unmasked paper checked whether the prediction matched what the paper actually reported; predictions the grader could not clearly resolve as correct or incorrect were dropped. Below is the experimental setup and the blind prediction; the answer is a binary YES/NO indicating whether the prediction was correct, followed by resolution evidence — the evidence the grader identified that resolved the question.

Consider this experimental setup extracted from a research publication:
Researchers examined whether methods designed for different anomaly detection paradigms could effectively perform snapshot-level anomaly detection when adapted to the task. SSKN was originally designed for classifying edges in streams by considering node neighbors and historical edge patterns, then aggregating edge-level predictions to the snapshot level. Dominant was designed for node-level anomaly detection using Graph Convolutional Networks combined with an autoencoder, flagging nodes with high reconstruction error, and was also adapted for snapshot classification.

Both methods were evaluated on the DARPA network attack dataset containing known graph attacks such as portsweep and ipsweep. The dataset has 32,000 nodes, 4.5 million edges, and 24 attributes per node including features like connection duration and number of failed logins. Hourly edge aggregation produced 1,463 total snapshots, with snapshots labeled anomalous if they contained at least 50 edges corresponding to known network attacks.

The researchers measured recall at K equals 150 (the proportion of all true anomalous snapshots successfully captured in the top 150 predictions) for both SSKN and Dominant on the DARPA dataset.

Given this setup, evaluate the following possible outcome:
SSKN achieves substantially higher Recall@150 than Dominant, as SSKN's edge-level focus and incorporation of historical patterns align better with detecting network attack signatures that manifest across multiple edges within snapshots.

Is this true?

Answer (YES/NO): NO